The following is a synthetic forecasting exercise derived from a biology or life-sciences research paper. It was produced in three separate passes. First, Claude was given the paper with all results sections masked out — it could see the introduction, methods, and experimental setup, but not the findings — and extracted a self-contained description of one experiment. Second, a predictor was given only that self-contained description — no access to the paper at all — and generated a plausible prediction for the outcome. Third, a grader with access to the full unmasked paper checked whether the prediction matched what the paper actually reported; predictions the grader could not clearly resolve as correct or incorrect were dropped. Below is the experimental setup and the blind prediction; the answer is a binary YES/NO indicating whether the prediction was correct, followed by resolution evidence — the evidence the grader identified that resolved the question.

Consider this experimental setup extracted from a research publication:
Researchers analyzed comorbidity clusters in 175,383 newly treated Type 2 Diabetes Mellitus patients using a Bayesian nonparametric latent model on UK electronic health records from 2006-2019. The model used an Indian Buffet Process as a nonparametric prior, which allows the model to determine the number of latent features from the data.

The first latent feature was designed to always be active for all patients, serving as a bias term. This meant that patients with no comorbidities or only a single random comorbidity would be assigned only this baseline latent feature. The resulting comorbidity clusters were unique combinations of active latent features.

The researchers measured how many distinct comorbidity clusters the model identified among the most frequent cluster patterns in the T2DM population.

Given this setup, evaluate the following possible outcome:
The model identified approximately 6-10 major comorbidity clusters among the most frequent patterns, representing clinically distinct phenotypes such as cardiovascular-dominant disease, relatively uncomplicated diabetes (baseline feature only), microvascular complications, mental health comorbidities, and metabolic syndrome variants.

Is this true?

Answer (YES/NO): NO